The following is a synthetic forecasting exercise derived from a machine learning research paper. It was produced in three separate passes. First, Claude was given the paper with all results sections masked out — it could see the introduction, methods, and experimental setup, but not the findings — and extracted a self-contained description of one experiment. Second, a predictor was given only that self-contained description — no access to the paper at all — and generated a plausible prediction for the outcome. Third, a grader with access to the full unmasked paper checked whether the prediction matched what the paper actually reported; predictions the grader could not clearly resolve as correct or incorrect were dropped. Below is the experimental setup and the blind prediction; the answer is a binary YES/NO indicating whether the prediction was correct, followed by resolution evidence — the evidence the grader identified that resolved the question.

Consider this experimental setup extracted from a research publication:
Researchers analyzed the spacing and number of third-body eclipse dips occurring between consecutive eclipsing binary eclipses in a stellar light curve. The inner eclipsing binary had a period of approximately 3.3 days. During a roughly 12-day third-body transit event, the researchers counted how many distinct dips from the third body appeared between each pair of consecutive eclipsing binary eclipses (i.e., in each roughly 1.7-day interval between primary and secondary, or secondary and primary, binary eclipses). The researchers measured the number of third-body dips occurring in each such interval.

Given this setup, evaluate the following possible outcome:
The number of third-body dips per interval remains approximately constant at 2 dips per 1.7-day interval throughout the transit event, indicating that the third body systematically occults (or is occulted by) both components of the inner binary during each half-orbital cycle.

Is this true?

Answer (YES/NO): YES